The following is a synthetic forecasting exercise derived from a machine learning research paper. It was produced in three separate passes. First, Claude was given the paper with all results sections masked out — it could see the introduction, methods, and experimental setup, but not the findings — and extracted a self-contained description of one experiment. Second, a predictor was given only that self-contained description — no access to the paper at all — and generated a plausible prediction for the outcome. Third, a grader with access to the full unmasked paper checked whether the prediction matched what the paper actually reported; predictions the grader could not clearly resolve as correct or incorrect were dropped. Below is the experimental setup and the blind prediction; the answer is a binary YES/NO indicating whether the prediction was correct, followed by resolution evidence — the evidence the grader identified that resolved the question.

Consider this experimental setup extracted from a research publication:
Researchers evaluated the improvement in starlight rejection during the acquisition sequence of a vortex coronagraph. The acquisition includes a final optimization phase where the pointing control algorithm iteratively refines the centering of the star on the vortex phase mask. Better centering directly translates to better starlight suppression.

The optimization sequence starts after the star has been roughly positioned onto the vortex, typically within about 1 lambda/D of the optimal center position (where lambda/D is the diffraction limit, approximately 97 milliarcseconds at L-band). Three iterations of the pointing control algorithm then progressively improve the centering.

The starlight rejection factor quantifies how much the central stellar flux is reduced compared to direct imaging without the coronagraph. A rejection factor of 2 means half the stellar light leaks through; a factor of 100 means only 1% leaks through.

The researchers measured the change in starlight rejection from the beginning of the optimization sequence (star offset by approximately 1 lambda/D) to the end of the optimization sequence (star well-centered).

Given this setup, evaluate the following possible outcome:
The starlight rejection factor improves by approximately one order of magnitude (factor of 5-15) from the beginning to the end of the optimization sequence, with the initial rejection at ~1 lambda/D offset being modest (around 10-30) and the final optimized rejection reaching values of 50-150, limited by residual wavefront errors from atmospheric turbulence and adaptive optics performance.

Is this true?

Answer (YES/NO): NO